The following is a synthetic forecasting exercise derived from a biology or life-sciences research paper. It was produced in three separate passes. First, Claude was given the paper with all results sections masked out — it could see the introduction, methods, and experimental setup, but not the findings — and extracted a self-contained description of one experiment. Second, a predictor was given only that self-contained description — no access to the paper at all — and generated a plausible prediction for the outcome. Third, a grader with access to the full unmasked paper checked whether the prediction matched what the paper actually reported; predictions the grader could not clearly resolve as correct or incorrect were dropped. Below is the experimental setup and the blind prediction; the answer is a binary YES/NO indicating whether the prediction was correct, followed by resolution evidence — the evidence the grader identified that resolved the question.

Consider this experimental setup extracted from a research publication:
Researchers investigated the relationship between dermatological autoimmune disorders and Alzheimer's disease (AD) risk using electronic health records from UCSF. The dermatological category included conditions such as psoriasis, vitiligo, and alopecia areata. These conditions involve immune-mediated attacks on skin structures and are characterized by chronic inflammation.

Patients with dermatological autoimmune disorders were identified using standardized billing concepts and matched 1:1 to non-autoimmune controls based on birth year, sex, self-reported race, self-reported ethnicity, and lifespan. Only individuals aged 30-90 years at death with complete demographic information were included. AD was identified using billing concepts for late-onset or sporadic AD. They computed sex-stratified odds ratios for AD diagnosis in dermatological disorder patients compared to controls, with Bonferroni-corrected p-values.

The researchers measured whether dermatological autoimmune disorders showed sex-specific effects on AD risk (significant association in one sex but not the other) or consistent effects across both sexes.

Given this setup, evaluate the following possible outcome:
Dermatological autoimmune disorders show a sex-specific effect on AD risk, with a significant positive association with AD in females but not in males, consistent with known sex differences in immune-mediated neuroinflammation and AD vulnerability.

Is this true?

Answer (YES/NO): NO